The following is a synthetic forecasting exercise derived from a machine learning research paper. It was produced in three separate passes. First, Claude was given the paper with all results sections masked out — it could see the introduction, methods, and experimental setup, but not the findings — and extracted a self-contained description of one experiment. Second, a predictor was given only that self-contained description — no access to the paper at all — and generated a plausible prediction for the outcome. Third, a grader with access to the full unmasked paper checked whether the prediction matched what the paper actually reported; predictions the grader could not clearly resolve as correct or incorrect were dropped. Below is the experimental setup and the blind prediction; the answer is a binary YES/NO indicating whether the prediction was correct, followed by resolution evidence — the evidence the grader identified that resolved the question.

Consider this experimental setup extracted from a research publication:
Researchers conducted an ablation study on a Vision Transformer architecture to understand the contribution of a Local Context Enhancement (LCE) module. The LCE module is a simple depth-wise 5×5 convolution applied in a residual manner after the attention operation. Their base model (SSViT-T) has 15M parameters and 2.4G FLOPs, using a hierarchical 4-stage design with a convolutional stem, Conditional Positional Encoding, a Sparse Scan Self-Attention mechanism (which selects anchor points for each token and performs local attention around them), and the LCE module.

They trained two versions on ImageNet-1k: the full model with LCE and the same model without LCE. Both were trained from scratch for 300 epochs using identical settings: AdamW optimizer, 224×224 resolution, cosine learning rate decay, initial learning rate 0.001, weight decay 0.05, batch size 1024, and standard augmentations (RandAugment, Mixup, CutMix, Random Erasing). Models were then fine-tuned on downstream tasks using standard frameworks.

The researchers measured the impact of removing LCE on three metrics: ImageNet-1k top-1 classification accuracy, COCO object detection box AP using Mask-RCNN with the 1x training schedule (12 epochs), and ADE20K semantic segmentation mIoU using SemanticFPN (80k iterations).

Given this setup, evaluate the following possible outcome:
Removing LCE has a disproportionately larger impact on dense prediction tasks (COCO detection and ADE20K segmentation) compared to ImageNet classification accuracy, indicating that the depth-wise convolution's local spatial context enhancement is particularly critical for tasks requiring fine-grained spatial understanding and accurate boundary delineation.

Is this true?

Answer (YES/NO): NO